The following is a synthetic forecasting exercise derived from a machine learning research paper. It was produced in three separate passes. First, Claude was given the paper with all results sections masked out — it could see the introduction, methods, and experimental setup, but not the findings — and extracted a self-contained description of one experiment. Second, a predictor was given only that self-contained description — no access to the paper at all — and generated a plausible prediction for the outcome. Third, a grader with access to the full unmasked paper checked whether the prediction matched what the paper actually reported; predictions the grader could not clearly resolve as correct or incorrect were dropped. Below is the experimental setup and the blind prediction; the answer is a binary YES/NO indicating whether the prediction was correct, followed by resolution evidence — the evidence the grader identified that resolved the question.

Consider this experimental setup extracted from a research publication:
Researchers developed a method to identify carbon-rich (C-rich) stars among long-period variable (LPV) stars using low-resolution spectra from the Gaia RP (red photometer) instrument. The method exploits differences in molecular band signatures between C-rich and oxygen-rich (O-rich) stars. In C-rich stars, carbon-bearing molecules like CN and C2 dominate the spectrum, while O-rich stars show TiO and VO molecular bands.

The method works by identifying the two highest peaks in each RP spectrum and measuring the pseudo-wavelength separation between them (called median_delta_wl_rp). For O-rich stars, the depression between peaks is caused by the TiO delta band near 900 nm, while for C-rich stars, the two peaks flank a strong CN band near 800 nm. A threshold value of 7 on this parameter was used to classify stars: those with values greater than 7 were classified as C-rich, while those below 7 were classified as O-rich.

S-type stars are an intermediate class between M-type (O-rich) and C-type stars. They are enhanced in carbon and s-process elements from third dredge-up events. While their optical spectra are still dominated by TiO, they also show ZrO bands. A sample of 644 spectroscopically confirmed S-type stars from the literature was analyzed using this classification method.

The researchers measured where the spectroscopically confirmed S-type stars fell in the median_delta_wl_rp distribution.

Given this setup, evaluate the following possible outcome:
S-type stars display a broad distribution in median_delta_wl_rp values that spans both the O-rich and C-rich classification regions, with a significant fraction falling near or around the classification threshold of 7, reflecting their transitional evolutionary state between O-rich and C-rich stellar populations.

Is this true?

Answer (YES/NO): NO